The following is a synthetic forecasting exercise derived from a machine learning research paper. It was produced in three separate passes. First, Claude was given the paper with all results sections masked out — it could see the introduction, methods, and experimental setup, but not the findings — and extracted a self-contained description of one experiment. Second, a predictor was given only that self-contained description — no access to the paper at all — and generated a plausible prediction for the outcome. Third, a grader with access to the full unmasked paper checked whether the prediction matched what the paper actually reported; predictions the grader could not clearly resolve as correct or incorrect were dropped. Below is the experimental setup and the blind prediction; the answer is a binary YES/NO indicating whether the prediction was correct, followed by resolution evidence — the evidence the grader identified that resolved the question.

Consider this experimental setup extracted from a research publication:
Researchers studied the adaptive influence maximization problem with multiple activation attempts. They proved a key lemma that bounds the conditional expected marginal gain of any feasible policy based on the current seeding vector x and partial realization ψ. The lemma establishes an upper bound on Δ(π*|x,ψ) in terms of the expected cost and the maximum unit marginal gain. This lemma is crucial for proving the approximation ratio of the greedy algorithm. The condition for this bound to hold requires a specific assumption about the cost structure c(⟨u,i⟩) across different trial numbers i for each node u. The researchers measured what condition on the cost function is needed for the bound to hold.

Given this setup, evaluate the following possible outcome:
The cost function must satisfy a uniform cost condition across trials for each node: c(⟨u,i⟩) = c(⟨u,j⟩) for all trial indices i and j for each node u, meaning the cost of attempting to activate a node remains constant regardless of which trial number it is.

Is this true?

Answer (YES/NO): NO